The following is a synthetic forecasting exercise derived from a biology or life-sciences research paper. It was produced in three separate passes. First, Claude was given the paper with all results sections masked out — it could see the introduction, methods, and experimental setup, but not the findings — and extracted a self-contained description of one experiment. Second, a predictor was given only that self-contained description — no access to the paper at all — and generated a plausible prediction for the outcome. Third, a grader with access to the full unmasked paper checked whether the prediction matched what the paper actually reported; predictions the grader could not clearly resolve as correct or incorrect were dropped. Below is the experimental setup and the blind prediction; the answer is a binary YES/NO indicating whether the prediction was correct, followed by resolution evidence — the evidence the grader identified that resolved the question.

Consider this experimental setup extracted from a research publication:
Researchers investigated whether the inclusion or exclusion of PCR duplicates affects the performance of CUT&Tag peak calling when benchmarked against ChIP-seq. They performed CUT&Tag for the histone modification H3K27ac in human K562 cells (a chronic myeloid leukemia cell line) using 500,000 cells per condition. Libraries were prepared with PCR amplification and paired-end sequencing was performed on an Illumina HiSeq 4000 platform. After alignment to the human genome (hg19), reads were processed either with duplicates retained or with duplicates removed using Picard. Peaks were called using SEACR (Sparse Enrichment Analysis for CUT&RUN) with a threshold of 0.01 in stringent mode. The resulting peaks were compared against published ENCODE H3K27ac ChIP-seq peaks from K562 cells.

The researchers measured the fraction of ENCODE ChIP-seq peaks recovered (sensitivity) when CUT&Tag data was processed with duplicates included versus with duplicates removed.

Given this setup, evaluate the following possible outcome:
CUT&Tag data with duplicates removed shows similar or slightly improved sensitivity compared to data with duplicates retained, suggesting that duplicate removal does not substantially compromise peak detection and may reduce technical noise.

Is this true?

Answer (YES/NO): YES